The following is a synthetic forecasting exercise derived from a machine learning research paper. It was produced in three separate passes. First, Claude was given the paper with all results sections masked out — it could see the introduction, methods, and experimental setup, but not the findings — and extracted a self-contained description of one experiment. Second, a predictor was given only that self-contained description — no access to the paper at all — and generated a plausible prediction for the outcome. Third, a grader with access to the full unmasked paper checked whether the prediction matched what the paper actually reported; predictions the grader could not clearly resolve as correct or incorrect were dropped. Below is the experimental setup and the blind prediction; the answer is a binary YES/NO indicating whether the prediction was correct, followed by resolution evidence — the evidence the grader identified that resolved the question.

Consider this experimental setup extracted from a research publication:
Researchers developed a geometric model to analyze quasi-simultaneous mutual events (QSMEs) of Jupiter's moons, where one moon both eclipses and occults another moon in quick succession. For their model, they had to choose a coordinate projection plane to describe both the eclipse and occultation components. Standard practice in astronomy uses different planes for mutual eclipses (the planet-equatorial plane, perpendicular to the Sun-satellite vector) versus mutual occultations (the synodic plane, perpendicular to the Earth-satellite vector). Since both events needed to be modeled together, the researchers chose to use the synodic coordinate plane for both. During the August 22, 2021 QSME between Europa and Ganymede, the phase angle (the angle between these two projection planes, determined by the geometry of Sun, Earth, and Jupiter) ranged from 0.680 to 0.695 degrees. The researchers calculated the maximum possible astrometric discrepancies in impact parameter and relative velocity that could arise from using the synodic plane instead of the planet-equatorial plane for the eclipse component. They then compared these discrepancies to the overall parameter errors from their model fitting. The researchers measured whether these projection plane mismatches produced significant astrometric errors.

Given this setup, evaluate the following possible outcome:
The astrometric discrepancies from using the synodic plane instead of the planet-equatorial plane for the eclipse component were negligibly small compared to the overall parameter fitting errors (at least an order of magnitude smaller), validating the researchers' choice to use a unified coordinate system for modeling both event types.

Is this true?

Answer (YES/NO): YES